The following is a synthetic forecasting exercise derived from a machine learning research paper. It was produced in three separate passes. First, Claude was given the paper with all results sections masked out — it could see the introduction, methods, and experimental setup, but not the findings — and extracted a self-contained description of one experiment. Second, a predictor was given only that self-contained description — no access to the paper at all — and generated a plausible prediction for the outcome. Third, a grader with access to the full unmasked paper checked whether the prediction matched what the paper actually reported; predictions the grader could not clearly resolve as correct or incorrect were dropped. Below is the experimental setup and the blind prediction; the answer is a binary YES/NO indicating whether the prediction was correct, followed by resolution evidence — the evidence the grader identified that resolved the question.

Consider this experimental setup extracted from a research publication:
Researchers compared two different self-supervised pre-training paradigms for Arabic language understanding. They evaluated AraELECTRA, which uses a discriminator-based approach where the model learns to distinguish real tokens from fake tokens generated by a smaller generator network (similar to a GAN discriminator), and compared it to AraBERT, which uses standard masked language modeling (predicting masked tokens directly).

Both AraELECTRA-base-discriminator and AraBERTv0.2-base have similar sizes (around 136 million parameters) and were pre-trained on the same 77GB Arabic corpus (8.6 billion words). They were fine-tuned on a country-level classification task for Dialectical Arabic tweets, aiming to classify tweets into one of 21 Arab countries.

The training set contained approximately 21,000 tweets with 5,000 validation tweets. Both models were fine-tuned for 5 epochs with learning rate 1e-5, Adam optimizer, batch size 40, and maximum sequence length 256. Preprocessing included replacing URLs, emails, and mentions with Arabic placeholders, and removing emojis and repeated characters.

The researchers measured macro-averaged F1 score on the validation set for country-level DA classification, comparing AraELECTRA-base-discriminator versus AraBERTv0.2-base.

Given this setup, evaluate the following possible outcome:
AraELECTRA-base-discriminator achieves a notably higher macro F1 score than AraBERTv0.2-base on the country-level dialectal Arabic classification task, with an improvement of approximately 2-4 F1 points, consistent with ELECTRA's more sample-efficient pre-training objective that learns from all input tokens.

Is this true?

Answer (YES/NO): NO